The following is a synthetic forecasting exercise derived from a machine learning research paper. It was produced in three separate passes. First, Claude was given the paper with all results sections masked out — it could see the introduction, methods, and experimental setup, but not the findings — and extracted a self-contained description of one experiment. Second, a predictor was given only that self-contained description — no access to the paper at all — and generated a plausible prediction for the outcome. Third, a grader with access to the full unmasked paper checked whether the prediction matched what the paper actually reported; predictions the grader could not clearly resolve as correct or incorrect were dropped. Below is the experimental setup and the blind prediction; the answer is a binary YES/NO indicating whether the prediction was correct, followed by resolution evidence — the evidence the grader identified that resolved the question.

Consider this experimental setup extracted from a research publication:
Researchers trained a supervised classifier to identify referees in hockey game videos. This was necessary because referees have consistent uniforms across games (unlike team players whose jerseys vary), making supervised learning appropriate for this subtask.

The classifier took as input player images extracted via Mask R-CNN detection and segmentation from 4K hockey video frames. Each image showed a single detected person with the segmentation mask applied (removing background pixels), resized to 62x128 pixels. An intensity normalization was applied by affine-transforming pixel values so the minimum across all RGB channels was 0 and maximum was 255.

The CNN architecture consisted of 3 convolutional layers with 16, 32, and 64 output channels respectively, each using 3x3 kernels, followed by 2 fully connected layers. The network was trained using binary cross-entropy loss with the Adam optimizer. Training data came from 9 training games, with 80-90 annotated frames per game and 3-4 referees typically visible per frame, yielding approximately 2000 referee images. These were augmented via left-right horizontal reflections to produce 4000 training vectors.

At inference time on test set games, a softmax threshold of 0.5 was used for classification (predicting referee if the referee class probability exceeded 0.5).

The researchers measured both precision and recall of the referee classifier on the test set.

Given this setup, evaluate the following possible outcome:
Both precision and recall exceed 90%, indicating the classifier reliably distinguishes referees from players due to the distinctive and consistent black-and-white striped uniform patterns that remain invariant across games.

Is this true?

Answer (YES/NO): YES